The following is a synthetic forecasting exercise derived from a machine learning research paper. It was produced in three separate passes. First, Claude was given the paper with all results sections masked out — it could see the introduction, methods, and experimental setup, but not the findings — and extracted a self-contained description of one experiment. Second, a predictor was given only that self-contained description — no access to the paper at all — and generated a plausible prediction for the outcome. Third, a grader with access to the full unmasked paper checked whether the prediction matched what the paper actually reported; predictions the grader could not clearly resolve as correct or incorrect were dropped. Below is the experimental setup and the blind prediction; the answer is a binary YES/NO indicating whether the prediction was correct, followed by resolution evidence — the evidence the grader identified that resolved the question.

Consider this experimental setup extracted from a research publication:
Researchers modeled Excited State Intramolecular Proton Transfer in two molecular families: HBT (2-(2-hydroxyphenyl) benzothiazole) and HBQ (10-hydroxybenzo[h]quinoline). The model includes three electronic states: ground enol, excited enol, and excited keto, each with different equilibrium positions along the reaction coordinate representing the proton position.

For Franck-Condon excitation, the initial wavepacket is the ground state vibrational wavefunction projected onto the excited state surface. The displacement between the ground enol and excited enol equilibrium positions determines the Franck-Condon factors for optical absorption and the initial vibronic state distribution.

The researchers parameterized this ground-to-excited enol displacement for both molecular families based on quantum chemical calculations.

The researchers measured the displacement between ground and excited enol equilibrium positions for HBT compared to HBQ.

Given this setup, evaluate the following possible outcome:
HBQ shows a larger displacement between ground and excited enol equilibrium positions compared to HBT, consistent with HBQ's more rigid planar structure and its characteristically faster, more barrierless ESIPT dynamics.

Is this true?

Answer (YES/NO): NO